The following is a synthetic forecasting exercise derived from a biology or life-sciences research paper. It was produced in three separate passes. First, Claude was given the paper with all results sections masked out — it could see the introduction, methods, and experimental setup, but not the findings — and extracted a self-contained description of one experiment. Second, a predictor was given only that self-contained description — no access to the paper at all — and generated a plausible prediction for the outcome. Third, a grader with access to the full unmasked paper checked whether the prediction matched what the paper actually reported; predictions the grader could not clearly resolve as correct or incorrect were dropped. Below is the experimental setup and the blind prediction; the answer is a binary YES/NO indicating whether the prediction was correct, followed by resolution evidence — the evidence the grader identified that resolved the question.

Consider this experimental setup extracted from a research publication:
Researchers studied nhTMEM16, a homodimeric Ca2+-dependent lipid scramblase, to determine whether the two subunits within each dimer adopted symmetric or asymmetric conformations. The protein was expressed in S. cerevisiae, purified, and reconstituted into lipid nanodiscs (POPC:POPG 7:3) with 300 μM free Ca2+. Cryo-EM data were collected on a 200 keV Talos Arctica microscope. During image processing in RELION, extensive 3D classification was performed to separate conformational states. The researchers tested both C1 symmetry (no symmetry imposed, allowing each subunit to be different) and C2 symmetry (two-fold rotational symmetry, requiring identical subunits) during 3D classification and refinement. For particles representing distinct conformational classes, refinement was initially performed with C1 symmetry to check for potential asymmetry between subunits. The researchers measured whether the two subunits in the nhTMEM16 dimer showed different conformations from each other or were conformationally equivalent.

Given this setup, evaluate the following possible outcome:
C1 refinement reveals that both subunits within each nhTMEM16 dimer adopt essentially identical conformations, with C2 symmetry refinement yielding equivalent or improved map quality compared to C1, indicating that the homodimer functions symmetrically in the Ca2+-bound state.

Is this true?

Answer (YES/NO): YES